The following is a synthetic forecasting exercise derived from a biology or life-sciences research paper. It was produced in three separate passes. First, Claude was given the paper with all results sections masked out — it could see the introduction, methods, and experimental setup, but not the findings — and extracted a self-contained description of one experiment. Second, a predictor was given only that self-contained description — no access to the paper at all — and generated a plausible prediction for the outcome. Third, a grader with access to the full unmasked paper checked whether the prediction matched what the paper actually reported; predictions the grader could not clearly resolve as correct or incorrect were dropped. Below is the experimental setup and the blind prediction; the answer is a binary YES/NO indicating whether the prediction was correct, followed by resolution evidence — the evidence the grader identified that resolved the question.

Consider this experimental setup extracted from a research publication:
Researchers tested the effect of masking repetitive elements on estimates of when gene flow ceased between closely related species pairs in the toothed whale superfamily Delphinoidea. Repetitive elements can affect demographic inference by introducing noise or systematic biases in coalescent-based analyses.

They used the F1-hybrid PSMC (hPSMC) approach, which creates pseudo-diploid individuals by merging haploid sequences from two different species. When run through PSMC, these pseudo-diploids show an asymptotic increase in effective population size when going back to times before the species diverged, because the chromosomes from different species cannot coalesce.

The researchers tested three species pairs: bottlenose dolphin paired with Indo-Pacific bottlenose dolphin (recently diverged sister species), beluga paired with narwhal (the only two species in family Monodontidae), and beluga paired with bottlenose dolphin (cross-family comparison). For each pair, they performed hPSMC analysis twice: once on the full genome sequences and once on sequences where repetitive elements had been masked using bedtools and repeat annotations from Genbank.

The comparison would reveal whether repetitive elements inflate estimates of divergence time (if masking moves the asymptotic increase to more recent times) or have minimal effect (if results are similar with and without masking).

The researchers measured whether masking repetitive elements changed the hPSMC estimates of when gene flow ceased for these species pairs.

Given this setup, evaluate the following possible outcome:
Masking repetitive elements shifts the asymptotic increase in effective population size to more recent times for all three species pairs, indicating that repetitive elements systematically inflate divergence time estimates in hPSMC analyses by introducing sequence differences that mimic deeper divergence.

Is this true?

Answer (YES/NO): NO